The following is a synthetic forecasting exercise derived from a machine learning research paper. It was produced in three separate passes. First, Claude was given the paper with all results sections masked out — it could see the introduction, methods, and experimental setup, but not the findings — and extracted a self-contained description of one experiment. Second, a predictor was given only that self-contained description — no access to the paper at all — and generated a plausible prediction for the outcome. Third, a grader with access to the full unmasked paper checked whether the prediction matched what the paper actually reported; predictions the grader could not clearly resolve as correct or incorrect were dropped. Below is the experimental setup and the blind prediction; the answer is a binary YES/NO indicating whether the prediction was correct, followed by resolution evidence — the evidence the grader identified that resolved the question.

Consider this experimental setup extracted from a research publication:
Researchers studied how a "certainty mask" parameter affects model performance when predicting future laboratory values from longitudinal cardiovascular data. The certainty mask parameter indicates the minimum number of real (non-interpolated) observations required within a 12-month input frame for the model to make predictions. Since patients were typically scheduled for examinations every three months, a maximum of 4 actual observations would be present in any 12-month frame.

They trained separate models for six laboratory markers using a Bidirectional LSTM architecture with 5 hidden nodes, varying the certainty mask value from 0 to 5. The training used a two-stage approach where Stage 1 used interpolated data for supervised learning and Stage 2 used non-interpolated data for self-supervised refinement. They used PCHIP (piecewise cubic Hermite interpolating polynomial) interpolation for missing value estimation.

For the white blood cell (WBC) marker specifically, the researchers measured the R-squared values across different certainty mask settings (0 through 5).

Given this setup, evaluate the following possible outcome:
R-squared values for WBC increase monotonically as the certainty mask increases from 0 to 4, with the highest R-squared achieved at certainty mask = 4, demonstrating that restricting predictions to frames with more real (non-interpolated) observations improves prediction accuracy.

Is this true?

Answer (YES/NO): NO